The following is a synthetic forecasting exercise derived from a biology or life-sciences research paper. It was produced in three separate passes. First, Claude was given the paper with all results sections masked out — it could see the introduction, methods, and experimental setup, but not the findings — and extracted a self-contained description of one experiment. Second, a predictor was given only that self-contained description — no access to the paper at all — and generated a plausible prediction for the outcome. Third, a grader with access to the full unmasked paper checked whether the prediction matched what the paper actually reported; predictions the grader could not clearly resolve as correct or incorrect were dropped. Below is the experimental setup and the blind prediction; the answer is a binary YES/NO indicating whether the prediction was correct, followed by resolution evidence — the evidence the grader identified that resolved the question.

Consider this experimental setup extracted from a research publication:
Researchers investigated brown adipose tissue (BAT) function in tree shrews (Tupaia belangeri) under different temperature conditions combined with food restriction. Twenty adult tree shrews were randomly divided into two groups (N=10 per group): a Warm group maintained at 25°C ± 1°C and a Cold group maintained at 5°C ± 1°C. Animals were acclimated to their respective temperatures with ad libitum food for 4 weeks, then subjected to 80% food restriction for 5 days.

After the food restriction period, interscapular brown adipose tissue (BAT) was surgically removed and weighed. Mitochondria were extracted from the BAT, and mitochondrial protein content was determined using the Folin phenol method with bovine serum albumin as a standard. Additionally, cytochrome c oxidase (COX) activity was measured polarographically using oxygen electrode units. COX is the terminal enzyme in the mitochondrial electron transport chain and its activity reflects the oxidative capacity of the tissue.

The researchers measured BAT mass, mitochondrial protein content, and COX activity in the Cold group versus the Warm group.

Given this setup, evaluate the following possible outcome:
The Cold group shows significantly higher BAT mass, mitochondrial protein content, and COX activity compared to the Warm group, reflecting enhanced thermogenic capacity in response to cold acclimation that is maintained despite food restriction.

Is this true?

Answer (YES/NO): YES